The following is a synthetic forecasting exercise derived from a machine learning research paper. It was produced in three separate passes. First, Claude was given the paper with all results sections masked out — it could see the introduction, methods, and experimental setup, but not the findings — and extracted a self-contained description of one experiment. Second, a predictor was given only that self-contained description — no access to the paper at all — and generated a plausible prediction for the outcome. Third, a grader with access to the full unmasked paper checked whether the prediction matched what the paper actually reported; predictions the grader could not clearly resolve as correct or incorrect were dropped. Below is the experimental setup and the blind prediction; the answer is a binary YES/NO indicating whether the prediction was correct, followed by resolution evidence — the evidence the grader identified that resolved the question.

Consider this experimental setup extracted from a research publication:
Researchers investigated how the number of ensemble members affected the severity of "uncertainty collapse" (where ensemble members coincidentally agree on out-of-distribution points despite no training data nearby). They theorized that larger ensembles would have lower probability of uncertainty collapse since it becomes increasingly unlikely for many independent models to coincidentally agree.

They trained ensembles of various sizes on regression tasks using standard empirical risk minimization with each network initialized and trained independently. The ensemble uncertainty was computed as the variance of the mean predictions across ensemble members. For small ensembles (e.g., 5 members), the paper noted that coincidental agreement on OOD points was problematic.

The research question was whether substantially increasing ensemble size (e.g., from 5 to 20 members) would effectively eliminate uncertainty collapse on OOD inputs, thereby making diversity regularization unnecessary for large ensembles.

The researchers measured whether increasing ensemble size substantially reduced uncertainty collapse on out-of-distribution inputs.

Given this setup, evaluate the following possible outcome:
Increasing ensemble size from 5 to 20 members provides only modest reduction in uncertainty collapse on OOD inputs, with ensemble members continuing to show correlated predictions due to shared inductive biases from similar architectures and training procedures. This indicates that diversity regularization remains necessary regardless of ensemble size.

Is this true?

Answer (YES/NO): YES